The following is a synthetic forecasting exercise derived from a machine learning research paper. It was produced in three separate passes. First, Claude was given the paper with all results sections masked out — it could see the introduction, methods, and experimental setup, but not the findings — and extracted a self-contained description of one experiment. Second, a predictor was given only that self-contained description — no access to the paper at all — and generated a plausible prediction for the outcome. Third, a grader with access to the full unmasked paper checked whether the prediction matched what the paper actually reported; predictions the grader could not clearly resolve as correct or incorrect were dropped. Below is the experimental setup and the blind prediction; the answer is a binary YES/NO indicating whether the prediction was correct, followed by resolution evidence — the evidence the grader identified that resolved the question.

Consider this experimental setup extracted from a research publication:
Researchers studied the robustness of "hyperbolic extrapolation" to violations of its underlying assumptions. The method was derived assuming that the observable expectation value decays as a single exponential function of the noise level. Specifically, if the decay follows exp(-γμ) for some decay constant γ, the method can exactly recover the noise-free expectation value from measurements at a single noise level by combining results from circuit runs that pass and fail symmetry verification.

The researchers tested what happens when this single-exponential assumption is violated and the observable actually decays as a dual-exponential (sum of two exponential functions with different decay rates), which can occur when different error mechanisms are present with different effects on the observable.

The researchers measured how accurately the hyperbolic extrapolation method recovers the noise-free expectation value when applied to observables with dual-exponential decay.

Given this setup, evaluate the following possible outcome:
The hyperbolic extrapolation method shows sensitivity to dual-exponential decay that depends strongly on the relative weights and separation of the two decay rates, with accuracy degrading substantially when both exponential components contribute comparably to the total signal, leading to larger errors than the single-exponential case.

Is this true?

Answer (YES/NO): NO